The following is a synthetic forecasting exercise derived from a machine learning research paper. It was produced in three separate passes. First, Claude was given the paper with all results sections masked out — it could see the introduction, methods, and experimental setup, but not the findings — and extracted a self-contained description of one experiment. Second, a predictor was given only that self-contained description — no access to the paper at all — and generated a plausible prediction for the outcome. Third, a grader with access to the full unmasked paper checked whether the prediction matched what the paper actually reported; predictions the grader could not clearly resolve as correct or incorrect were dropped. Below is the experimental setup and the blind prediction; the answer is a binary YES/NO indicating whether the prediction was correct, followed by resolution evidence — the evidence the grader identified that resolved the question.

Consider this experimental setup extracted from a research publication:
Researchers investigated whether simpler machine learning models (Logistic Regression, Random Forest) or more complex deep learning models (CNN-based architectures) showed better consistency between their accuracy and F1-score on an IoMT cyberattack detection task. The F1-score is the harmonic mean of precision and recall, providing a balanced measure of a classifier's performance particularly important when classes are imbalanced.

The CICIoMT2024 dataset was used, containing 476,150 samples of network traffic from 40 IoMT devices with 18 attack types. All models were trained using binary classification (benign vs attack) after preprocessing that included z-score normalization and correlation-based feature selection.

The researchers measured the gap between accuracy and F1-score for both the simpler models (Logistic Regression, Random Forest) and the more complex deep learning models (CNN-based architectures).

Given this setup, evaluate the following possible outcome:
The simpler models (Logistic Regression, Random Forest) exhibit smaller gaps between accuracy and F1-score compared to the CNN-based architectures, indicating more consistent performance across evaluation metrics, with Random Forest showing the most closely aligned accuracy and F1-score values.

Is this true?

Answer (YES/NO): NO